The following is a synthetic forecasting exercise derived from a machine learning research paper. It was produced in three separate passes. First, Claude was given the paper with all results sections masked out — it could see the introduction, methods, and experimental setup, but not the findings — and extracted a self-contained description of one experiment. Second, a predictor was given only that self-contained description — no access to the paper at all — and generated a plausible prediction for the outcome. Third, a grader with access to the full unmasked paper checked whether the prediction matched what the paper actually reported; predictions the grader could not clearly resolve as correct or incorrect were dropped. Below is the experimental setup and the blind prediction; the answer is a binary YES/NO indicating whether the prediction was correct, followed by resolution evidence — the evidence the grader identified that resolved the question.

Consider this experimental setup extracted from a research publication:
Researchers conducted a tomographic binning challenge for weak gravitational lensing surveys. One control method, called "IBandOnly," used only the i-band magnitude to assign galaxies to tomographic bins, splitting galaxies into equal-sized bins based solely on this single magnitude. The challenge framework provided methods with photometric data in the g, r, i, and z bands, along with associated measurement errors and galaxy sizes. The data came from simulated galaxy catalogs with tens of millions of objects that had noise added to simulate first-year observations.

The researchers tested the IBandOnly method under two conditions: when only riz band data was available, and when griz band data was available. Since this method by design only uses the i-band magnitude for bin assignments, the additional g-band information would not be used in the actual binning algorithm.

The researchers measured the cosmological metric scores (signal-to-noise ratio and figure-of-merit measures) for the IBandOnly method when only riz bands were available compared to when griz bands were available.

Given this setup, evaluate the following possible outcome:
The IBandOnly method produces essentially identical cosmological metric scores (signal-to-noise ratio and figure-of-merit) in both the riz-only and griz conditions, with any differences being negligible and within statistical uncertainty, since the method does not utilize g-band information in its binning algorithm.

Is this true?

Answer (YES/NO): YES